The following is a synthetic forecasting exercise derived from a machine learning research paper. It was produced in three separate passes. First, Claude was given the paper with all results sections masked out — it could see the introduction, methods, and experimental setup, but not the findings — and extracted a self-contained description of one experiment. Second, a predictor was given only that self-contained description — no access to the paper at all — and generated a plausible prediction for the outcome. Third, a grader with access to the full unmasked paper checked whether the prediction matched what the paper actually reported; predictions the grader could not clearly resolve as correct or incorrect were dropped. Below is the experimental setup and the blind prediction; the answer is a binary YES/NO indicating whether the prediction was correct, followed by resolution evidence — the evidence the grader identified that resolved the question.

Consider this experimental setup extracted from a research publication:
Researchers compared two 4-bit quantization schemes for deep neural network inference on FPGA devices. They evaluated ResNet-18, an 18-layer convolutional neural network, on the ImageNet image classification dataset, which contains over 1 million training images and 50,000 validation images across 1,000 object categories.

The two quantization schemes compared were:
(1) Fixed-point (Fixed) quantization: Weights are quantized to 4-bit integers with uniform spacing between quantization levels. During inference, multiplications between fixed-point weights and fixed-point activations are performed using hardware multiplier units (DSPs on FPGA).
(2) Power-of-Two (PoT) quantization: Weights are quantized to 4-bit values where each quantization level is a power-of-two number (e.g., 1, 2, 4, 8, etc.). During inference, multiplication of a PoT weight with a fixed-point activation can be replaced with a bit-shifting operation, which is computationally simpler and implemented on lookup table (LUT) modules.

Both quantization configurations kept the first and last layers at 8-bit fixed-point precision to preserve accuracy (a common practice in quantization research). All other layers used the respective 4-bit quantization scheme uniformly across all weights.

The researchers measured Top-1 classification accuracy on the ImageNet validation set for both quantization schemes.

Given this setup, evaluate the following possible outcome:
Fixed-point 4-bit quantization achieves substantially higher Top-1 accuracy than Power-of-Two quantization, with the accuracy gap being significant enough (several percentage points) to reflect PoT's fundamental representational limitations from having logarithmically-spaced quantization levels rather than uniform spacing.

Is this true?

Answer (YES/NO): NO